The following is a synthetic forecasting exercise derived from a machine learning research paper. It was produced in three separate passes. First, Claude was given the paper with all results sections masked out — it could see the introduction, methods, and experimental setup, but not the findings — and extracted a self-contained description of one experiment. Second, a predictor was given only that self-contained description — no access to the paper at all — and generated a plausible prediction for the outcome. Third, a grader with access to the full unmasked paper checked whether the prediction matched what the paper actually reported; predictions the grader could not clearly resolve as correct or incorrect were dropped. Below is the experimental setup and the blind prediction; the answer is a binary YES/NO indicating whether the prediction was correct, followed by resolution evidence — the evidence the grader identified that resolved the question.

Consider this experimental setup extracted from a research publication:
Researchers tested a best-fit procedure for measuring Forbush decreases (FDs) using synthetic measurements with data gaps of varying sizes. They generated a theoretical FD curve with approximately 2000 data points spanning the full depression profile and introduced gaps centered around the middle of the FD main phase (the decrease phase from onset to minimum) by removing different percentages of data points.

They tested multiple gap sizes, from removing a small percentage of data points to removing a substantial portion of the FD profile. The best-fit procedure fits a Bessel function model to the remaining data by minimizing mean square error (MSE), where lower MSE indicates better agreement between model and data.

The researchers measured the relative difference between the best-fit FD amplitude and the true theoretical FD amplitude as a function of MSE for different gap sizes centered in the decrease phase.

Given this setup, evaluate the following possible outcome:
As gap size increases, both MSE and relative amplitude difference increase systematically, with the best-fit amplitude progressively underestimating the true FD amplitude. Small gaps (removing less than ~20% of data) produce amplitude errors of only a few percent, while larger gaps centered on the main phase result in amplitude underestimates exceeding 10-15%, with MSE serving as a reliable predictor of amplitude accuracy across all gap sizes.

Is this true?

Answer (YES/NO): NO